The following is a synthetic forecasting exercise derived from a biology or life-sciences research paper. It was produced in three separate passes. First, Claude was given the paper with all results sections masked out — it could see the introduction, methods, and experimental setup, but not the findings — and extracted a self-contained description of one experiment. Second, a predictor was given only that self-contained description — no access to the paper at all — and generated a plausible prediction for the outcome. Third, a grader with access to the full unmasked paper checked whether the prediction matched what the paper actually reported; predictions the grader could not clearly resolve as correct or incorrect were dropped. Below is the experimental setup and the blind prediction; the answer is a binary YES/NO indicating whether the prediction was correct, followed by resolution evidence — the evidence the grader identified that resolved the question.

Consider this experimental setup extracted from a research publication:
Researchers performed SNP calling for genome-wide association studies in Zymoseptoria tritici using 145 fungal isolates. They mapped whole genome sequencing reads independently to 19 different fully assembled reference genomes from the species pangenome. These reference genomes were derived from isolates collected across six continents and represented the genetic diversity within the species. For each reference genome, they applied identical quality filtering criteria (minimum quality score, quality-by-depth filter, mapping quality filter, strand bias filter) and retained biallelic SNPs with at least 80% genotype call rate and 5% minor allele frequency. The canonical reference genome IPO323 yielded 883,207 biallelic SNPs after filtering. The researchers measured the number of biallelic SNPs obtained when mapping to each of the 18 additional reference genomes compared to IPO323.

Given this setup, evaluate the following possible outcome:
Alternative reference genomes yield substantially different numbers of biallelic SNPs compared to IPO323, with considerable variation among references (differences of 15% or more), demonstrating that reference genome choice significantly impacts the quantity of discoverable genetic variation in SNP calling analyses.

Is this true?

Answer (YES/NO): NO